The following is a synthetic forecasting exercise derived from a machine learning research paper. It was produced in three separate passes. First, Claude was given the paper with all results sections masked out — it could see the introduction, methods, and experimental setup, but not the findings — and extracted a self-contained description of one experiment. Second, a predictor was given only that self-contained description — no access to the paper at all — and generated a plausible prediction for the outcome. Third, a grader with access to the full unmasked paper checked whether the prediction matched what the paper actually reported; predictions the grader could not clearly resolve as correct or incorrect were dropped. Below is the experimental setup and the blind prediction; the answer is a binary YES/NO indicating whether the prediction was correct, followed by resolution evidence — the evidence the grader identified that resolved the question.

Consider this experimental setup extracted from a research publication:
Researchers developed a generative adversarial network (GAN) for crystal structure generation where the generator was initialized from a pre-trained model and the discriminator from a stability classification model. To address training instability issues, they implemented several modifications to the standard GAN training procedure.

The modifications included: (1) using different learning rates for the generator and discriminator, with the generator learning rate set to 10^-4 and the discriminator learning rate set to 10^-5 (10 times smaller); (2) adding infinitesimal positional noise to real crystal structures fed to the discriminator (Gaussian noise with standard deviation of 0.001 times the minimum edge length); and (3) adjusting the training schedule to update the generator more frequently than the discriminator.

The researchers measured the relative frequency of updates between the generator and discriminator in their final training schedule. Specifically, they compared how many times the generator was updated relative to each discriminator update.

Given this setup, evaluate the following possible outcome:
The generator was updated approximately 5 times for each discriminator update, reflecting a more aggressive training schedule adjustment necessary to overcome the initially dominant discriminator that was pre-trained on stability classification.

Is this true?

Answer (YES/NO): NO